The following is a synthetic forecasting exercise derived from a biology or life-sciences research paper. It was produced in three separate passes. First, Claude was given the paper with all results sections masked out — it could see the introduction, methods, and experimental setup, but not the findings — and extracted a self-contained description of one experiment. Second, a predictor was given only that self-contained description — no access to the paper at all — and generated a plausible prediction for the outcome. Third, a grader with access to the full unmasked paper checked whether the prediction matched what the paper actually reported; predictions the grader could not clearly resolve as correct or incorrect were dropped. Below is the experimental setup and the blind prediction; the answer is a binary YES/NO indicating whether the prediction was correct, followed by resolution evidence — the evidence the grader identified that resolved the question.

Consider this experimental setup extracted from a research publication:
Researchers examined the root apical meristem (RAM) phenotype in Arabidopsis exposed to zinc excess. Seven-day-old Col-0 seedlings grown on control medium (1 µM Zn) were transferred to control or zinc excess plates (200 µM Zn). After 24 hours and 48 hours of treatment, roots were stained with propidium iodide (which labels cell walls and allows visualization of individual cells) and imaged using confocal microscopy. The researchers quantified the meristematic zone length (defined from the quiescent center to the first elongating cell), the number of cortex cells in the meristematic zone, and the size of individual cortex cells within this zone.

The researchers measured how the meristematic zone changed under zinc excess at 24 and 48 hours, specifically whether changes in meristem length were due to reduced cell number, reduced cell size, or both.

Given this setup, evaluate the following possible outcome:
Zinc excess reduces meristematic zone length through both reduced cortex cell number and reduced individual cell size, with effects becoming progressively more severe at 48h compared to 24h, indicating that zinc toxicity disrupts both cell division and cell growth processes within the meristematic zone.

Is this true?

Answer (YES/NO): NO